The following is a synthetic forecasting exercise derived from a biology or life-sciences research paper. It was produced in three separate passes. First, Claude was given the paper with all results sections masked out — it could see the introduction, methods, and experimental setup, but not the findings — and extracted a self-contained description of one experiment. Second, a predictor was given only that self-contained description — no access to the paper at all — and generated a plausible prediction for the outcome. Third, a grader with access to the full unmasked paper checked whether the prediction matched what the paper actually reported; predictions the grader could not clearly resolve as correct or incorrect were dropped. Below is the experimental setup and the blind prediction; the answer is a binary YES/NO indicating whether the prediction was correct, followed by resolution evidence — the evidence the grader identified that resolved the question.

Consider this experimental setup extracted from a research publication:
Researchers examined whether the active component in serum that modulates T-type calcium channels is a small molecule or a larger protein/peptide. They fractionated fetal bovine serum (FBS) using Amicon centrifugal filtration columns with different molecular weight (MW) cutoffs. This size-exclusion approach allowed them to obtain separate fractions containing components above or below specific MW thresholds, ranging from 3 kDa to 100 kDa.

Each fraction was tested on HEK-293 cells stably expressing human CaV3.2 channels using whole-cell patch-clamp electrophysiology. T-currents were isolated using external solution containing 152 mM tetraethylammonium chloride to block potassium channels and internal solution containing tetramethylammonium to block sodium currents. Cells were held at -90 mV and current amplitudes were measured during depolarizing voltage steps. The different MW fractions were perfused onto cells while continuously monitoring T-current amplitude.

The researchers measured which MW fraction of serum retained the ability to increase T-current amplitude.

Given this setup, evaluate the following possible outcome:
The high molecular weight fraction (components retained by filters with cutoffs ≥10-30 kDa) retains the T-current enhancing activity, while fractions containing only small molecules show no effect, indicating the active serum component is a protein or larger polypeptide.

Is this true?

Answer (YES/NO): NO